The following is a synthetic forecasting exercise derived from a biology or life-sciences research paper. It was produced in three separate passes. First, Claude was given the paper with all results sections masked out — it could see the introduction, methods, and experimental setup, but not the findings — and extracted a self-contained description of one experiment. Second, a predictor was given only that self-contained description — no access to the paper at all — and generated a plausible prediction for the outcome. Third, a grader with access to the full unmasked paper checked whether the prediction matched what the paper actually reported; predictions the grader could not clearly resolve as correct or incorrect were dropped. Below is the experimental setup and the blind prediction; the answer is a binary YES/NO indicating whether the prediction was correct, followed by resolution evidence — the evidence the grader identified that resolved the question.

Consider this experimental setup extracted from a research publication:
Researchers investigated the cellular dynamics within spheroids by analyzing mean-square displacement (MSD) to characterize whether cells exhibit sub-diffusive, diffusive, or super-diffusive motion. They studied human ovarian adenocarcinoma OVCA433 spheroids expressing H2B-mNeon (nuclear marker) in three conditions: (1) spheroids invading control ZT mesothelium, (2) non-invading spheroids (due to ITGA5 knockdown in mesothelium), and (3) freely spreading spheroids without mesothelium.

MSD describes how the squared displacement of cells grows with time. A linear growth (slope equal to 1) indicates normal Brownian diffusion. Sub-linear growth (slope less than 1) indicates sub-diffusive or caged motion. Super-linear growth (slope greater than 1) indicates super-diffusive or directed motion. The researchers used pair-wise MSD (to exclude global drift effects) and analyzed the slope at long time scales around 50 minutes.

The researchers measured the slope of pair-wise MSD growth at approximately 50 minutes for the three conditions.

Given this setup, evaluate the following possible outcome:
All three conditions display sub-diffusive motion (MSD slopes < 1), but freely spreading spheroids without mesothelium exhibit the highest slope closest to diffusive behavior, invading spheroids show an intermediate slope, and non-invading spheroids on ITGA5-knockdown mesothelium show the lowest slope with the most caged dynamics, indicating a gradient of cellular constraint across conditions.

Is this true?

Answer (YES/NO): NO